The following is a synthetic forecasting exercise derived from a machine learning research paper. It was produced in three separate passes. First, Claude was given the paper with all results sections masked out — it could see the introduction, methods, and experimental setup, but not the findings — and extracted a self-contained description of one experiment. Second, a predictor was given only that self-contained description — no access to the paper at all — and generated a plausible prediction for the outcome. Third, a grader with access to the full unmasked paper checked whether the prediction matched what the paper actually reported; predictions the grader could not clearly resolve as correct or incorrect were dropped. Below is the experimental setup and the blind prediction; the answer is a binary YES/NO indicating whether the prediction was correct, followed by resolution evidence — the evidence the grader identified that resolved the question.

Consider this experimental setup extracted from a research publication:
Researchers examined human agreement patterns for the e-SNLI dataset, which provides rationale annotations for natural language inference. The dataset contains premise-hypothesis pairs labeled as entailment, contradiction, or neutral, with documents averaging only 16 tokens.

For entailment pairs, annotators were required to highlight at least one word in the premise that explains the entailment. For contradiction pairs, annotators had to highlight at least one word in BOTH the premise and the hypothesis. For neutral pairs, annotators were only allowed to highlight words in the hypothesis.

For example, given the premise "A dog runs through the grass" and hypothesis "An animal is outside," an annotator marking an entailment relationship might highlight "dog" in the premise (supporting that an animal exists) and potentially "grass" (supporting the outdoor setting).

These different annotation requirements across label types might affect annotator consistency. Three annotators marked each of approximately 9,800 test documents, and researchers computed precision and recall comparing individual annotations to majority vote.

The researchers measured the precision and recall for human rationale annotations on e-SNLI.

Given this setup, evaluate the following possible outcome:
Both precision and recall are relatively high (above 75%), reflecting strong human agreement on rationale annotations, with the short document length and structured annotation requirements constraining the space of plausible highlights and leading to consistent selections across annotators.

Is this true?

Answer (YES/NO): YES